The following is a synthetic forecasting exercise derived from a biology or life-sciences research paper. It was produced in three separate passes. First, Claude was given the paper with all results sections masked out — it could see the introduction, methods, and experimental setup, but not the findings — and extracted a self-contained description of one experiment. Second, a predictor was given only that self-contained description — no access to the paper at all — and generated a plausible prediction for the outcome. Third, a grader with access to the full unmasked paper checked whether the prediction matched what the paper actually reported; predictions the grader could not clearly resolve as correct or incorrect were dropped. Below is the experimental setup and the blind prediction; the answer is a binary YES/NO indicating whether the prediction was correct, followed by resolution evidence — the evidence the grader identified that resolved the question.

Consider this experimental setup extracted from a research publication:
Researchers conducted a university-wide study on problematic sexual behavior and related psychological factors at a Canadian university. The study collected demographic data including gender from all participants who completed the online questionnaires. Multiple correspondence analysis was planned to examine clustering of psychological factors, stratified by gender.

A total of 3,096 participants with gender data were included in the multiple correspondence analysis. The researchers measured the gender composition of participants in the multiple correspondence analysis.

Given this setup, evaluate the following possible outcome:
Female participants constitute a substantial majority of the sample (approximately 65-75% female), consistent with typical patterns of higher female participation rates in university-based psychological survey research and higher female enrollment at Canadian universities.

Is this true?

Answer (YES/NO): YES